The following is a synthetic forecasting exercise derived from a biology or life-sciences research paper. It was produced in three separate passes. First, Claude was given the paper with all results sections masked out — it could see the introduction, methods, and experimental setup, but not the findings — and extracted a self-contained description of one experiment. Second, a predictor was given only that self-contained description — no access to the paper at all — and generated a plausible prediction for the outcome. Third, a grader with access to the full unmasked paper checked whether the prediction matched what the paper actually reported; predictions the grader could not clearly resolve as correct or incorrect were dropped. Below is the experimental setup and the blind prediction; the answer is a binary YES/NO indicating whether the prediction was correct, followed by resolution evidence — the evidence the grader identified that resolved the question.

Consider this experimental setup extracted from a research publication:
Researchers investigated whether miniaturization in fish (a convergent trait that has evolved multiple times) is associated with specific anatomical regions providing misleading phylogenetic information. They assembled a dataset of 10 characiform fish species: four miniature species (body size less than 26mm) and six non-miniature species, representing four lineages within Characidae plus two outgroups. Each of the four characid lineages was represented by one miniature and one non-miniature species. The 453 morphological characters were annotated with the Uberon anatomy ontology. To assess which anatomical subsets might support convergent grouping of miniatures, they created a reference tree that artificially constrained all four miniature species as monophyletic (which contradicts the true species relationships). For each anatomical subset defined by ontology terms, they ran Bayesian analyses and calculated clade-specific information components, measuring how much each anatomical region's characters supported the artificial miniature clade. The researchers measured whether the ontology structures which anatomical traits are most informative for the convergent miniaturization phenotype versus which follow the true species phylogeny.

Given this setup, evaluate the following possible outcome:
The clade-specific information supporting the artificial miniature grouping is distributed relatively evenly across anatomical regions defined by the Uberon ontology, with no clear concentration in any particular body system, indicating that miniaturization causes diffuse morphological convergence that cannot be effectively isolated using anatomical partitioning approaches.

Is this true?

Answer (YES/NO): NO